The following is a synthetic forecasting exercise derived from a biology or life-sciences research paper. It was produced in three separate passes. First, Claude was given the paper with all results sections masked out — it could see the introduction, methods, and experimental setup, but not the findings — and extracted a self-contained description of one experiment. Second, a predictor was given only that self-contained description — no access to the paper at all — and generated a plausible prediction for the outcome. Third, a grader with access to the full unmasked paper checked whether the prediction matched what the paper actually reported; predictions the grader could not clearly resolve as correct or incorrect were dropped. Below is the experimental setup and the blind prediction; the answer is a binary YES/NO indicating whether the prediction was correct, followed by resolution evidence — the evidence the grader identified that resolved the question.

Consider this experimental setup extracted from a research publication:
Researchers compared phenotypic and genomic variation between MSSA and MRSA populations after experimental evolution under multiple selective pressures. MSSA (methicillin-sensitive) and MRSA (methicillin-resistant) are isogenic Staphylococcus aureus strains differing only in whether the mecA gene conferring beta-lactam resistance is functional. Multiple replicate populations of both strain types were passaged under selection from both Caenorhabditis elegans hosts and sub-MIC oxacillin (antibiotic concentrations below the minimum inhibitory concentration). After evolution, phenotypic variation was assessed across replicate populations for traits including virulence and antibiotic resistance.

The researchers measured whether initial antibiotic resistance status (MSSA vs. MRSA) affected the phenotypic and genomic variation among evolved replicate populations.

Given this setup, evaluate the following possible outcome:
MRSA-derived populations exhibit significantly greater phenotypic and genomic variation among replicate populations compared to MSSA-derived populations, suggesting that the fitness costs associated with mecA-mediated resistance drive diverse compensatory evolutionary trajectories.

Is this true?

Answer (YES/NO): NO